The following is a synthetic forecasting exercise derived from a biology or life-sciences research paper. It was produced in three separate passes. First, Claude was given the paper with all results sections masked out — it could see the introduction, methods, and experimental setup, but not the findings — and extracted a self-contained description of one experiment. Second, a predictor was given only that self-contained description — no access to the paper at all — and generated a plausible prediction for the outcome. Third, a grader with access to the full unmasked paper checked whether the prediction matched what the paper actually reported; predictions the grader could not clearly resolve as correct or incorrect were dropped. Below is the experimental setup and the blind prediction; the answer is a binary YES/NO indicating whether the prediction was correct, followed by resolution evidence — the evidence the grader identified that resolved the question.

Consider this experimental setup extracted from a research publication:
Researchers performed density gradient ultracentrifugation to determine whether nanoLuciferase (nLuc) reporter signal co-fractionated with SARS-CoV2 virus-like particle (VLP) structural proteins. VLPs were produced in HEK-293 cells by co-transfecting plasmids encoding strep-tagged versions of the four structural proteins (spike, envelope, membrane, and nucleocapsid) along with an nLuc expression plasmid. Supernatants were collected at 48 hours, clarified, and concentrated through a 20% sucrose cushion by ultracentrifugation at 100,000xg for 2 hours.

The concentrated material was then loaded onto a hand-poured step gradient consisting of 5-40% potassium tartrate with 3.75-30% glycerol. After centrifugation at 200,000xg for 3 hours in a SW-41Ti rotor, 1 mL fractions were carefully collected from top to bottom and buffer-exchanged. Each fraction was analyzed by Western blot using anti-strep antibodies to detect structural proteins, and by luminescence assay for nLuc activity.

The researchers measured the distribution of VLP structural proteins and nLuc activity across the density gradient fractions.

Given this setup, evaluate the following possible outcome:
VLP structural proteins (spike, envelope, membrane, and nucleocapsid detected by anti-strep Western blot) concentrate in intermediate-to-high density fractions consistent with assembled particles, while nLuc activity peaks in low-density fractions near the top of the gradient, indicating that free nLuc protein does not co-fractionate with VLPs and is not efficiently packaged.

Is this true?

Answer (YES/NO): NO